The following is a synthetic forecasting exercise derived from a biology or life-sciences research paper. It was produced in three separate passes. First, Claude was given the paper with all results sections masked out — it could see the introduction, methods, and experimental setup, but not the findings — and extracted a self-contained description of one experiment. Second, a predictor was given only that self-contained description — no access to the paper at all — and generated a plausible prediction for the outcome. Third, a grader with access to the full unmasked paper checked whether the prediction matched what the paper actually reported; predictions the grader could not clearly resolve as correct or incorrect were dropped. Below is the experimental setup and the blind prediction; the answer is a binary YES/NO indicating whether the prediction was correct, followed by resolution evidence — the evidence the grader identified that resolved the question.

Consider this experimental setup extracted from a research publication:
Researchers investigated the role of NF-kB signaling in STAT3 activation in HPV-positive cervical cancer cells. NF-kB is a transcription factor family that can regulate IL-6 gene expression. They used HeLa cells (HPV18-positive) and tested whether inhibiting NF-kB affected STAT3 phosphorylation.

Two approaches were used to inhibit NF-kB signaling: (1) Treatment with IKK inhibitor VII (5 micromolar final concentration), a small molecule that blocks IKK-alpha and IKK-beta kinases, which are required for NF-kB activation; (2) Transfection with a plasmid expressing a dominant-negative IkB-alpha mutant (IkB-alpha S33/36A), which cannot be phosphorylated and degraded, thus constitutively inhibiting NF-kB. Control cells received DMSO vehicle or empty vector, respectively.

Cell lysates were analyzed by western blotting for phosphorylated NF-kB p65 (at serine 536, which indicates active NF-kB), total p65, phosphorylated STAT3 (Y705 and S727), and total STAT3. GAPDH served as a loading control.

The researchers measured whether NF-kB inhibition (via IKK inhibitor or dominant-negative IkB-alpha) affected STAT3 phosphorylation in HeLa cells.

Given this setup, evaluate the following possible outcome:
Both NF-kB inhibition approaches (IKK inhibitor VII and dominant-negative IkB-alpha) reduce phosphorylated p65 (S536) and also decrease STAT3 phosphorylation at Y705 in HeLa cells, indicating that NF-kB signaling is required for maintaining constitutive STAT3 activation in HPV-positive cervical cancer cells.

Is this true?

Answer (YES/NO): YES